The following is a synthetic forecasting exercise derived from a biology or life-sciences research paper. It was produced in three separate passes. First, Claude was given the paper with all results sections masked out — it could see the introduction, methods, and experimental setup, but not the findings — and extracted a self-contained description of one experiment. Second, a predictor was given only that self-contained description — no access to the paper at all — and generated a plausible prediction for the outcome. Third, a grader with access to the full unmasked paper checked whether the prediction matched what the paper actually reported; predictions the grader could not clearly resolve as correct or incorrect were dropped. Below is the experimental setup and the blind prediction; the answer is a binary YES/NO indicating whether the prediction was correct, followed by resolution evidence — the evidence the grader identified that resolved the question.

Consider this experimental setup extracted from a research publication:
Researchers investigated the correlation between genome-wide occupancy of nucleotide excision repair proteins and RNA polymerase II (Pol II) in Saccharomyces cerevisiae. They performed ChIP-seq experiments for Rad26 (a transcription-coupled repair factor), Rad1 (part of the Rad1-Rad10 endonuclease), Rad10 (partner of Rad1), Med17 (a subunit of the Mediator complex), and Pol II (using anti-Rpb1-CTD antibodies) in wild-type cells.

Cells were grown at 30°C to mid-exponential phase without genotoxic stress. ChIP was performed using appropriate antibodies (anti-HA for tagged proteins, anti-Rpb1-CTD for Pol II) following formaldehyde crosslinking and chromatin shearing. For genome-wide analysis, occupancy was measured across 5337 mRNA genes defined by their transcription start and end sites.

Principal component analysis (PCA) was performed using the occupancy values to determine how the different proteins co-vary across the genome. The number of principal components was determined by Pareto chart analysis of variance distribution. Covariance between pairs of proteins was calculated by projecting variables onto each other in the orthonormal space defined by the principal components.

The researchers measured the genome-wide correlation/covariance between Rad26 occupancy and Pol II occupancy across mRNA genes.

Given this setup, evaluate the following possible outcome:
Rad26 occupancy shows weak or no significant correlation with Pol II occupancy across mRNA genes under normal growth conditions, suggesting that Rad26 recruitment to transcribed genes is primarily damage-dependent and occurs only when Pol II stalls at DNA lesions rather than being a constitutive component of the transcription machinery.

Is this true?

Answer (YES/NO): NO